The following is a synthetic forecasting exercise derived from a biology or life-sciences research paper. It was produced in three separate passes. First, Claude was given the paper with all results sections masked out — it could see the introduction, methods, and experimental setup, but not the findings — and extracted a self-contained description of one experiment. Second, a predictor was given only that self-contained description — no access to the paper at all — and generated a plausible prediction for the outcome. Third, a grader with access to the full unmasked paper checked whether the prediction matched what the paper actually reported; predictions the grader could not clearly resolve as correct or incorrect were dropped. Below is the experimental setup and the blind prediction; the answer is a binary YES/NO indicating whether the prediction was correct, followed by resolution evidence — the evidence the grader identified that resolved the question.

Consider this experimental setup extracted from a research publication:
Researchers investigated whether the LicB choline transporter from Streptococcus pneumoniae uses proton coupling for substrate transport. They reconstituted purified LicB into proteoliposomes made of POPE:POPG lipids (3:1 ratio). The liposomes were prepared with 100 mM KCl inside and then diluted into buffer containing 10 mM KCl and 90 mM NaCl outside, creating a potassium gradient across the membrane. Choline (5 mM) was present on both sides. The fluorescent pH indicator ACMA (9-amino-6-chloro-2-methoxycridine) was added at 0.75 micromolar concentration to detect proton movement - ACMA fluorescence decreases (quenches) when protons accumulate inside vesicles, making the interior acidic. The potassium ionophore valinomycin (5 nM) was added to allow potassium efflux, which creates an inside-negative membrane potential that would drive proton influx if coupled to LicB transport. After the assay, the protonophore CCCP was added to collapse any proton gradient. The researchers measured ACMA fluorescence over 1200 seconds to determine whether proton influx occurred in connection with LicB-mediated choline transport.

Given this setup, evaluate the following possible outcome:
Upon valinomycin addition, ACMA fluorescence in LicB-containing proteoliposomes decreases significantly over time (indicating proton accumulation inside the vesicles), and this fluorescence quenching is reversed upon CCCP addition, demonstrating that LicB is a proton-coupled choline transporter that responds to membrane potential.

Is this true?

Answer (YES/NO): YES